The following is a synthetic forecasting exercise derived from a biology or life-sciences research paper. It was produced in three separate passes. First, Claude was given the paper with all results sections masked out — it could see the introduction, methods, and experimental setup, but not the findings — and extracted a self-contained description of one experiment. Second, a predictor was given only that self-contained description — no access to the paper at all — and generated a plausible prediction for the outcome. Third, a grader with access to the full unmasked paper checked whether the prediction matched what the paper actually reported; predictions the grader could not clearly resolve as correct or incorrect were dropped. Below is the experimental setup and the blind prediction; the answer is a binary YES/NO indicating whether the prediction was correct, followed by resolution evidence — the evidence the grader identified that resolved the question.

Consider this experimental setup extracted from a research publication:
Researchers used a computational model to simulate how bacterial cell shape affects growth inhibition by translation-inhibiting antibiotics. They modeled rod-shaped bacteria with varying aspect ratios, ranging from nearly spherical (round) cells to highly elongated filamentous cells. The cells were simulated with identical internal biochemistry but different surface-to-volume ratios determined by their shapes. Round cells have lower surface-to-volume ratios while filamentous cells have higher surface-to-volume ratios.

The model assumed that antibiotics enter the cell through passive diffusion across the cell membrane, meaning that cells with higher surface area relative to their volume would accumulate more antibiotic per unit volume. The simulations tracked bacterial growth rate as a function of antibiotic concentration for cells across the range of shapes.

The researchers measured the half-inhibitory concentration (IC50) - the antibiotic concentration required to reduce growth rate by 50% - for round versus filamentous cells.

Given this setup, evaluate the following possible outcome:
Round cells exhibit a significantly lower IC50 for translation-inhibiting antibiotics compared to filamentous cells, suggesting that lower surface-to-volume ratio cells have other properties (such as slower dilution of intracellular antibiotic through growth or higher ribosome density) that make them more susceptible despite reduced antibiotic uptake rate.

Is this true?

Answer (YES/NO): NO